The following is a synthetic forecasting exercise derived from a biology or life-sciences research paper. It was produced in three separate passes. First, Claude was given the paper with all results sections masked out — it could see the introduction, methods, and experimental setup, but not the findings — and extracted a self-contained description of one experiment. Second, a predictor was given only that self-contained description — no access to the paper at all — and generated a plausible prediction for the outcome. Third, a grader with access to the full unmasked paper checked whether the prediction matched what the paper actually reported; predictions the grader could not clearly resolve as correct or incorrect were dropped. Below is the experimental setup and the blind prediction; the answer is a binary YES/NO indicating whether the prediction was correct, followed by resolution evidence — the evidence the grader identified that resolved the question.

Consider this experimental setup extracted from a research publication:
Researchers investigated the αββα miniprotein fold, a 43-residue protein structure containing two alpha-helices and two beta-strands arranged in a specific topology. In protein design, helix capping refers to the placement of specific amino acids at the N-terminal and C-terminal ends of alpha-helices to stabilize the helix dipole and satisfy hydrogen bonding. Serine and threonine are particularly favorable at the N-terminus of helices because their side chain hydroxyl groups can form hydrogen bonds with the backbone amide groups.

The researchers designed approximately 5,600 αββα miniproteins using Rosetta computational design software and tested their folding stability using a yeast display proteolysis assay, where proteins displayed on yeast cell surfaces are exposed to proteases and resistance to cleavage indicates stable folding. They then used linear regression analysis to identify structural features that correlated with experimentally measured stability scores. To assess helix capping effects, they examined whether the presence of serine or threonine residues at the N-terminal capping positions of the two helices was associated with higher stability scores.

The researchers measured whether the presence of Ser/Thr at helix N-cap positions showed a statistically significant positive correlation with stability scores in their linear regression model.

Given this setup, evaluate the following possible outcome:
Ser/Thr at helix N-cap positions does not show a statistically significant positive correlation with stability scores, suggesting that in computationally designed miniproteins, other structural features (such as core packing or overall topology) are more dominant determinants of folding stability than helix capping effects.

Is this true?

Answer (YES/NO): NO